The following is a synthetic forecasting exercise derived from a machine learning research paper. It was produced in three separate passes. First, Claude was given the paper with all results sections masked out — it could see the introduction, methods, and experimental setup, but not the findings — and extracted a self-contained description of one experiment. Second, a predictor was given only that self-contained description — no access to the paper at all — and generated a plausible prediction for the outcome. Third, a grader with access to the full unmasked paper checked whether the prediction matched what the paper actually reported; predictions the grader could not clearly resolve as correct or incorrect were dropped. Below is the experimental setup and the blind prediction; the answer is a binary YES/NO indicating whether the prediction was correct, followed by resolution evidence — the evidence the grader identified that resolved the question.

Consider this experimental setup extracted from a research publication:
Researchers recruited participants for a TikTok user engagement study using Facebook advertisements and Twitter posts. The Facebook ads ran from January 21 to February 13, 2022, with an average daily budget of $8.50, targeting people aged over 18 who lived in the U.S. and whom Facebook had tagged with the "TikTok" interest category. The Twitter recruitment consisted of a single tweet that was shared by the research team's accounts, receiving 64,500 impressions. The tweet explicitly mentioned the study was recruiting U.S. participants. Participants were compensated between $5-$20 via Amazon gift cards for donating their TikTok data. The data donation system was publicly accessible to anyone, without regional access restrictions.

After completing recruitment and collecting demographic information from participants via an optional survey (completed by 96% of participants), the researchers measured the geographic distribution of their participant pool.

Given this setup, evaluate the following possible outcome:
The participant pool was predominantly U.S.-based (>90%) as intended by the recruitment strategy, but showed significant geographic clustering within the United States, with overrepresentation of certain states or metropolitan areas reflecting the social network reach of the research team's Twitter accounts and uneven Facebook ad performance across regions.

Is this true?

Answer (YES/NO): NO